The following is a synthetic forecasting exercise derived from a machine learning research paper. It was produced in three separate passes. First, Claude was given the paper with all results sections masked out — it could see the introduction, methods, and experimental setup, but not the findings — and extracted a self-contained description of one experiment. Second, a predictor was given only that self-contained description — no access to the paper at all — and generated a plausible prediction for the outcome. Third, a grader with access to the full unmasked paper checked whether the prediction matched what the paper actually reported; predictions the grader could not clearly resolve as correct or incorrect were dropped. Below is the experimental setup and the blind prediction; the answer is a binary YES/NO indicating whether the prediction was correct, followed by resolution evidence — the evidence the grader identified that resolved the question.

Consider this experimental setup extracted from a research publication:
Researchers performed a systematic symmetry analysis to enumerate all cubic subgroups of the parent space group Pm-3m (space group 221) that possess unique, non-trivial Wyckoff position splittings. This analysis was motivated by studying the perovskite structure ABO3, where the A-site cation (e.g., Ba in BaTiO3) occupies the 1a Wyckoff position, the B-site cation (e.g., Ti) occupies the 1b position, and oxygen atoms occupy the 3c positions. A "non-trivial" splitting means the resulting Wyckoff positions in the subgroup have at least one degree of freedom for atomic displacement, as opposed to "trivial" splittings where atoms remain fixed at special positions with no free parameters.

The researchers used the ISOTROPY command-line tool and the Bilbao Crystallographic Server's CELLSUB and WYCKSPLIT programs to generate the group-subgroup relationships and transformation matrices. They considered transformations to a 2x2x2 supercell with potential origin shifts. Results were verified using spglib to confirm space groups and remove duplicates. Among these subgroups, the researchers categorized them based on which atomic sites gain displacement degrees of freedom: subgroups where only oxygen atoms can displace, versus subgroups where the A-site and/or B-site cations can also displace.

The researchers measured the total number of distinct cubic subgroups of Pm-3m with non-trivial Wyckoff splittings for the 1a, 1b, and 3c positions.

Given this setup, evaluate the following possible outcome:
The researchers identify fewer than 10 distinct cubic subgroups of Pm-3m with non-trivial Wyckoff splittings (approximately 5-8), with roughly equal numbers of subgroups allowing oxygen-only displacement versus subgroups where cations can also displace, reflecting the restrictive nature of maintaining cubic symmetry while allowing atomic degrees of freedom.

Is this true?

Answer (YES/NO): NO